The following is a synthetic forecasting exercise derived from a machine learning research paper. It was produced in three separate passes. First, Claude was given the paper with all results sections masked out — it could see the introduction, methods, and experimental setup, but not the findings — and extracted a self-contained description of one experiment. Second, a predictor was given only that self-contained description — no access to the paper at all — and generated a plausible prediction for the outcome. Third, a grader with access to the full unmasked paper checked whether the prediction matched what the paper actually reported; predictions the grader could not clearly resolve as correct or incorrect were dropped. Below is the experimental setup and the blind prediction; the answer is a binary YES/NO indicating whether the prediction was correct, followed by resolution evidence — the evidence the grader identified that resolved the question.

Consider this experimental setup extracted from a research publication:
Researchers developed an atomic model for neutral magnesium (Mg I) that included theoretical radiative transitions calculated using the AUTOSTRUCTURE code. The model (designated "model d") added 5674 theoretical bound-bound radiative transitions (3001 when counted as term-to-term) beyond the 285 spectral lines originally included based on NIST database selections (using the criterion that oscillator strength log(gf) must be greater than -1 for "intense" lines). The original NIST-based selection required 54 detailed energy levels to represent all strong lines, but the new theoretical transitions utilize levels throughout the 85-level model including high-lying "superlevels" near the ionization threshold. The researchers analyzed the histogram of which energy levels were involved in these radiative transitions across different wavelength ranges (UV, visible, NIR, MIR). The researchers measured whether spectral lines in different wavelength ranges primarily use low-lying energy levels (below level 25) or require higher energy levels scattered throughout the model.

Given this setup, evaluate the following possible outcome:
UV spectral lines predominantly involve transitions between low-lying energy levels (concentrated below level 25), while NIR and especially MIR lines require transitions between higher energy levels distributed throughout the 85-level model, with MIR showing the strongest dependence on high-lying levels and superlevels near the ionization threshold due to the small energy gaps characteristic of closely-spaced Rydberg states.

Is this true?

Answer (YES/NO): NO